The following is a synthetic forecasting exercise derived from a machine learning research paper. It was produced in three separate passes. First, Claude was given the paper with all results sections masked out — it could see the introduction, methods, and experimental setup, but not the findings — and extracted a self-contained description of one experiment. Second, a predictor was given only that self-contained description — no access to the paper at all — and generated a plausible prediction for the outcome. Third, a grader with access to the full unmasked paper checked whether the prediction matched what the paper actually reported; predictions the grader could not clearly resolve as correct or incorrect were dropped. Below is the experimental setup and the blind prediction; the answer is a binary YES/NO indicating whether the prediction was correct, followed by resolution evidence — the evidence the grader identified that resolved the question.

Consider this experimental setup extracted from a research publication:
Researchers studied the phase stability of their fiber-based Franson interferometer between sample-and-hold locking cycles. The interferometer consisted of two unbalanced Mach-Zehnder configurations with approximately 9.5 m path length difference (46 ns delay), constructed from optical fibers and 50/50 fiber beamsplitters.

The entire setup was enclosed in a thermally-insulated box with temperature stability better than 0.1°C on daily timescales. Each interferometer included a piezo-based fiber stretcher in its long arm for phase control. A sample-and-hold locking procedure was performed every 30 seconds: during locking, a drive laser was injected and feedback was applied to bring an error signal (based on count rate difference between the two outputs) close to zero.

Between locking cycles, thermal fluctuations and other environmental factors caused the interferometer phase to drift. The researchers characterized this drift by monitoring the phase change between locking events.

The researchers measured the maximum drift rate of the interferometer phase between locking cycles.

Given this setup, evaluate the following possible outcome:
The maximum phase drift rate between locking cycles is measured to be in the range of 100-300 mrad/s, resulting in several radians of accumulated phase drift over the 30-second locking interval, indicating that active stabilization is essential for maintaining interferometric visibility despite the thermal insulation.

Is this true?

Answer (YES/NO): NO